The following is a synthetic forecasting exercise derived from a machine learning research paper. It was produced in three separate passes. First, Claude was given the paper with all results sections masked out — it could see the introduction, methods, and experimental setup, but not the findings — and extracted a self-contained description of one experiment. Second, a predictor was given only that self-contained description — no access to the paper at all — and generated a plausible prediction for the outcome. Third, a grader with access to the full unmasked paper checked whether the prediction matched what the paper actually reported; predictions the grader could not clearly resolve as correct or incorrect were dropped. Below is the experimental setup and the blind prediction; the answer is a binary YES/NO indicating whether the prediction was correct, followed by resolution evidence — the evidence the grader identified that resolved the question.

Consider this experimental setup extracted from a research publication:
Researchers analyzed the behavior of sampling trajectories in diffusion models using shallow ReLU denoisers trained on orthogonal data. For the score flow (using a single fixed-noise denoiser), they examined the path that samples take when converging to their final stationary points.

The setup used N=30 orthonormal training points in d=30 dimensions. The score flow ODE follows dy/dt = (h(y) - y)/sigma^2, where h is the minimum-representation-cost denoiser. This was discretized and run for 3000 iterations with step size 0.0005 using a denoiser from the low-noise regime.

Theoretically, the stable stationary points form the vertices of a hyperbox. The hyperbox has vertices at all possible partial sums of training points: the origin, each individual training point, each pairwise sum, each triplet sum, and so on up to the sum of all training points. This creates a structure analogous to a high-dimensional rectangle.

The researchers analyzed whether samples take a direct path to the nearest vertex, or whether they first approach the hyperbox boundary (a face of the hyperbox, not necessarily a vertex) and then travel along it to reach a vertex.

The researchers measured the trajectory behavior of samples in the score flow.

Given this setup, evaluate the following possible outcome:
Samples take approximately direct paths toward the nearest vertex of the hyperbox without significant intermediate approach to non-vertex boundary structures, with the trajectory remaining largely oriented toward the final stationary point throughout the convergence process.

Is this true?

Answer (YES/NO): NO